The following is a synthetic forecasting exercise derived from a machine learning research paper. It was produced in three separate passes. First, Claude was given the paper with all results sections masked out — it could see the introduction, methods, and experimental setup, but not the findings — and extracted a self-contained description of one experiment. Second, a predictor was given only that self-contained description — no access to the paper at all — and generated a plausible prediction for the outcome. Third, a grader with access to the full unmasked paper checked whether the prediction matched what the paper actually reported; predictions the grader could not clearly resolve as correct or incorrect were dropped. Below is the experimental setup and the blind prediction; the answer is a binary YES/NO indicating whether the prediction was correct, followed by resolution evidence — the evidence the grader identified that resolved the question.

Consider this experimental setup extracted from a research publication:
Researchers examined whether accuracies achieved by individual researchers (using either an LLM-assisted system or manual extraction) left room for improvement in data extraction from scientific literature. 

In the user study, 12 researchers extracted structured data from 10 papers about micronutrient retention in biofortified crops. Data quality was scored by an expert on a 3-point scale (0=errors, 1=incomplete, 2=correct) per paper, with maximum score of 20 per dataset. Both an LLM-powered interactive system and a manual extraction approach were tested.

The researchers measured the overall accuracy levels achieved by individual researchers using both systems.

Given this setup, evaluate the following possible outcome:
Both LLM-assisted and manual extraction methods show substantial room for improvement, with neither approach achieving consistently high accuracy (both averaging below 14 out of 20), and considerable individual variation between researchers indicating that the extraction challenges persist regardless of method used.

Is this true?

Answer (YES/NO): NO